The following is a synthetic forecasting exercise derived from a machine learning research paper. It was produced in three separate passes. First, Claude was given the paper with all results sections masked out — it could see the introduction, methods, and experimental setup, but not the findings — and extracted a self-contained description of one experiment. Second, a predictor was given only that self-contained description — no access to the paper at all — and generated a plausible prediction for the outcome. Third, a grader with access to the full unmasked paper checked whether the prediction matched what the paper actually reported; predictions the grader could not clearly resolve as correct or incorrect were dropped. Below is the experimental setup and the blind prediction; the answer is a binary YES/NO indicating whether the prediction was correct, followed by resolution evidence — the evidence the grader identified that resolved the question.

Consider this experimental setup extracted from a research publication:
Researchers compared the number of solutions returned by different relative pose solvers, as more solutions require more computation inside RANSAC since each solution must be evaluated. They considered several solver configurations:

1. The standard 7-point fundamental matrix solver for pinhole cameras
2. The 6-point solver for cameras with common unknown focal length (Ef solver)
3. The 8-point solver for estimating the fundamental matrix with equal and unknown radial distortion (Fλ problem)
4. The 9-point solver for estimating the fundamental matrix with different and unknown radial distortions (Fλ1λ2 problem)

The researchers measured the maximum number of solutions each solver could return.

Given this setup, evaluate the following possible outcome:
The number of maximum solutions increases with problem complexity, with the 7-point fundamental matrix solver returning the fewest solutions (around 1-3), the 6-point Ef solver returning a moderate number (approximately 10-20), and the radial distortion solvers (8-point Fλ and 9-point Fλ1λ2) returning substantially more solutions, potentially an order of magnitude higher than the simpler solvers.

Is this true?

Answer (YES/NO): NO